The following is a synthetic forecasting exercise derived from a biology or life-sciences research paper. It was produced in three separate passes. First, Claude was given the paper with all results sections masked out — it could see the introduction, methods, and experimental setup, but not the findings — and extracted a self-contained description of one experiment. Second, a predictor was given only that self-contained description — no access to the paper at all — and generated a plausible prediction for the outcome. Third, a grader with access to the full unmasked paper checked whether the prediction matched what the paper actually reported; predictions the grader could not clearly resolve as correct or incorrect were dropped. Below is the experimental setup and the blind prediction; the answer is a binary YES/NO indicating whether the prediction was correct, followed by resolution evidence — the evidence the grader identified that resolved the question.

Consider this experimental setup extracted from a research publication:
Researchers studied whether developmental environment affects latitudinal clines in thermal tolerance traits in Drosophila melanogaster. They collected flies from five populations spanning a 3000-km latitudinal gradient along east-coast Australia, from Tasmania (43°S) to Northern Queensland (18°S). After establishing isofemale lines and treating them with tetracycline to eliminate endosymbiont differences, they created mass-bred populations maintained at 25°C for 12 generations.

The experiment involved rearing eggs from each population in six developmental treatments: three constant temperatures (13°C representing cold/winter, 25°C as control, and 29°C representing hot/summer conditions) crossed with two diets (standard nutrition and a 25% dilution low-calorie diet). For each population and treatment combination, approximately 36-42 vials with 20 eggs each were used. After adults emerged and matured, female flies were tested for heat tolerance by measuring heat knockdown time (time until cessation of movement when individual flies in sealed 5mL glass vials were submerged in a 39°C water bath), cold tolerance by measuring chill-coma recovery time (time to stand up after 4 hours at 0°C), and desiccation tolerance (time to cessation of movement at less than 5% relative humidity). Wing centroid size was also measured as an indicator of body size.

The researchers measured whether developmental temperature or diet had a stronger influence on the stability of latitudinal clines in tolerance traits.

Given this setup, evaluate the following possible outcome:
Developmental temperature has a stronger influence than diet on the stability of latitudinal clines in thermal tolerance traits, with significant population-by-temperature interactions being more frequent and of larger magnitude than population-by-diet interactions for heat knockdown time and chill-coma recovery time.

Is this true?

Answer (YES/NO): YES